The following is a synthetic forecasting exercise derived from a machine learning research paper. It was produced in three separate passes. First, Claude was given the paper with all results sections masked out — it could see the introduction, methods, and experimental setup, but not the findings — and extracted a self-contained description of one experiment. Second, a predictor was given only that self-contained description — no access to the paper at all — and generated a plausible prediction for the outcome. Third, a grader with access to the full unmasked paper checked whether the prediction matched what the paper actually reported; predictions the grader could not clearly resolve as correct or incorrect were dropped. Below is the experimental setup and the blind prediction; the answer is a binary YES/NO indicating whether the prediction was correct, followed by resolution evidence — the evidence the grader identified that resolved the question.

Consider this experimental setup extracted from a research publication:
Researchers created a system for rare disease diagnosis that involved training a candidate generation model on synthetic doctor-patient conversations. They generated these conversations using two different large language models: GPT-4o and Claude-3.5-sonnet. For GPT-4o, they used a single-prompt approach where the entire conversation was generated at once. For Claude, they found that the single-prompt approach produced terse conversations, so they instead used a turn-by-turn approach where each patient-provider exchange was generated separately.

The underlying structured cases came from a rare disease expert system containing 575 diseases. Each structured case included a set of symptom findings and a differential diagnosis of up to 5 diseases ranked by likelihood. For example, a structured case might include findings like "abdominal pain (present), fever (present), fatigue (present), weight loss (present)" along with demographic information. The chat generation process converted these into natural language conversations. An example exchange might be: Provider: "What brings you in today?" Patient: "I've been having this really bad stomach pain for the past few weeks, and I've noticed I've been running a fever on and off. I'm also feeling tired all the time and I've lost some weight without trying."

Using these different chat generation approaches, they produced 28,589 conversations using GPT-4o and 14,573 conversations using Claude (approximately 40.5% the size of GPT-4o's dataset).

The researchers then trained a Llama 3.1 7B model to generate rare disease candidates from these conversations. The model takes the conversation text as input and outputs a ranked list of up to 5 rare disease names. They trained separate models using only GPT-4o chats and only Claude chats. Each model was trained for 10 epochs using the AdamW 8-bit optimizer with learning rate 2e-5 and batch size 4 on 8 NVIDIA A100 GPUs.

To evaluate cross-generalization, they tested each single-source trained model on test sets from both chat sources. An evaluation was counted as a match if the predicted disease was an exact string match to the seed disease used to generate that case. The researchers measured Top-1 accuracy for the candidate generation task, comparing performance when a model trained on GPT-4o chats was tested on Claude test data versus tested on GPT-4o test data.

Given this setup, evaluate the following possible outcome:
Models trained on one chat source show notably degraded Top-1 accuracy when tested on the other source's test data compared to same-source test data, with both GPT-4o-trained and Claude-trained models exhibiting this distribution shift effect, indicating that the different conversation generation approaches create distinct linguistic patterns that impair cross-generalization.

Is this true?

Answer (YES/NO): NO